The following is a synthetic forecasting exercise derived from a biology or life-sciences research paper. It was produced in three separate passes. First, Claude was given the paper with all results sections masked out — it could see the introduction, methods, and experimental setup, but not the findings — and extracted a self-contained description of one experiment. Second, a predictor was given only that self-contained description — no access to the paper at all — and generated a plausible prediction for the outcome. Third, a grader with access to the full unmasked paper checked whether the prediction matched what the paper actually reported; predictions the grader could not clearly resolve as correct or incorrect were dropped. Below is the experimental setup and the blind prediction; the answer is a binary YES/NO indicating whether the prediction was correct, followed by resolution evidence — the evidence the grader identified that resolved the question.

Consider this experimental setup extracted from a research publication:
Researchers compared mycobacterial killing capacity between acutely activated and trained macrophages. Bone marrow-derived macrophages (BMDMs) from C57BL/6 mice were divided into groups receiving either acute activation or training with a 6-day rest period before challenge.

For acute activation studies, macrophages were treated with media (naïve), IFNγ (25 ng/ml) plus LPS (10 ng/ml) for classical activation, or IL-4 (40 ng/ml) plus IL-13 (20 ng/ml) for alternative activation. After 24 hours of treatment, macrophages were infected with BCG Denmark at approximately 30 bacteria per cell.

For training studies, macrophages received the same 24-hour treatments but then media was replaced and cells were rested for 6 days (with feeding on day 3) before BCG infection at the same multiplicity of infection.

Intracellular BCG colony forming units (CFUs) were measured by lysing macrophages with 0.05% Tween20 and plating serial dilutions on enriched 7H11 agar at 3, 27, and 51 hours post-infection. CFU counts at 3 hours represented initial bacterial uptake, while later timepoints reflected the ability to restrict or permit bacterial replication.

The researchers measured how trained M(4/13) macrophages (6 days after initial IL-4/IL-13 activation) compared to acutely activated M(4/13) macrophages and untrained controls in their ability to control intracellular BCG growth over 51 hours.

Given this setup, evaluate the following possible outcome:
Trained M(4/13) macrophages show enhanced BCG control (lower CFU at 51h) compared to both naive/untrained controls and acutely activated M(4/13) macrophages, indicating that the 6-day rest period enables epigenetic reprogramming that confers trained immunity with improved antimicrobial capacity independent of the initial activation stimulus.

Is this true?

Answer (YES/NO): YES